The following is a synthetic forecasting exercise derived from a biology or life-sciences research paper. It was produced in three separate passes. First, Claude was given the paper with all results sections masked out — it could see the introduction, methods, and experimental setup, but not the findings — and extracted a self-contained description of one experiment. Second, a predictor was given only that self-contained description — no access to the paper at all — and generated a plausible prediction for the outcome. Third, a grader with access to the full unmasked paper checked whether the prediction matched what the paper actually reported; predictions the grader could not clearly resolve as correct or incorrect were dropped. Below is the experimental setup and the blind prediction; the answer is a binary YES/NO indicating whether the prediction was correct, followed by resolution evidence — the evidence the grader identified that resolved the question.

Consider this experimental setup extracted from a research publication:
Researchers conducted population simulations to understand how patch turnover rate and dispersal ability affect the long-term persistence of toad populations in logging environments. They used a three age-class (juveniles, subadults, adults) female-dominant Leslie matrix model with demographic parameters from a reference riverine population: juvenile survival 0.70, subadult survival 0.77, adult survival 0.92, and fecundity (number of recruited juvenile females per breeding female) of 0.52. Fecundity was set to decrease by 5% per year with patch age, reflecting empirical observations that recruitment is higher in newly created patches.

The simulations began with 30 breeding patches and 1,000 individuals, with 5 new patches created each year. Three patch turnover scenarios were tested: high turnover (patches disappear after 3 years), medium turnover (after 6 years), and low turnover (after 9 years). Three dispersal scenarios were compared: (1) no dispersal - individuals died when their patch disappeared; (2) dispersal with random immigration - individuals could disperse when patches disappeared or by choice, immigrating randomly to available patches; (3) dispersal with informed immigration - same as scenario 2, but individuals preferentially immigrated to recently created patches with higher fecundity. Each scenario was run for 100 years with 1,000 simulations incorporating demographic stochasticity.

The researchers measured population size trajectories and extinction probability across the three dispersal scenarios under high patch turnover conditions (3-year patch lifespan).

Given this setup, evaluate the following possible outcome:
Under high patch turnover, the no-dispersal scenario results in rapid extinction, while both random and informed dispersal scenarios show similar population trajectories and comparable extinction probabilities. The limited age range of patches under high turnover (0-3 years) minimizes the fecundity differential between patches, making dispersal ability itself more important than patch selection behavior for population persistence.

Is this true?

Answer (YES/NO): NO